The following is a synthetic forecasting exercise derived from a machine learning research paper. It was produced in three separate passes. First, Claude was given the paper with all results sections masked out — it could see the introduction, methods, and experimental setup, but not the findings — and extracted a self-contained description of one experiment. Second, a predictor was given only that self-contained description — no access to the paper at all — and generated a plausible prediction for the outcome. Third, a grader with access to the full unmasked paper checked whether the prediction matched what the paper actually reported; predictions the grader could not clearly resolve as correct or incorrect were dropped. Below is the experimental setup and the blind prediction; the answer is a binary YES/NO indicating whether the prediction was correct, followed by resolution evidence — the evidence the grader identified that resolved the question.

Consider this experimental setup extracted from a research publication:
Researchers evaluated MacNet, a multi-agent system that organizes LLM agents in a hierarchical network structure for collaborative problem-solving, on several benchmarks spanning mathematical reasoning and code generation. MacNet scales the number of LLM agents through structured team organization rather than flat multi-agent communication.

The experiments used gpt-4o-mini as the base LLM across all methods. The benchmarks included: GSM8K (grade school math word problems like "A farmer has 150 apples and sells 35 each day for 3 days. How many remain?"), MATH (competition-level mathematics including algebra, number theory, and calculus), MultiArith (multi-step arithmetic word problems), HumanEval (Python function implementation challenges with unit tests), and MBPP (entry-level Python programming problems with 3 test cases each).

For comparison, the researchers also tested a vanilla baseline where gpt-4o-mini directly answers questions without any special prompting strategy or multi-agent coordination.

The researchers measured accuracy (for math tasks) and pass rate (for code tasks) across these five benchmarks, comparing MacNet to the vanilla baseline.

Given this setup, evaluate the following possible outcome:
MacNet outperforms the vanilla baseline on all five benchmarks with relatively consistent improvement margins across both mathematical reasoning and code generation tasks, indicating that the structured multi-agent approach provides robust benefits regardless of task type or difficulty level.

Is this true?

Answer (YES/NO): NO